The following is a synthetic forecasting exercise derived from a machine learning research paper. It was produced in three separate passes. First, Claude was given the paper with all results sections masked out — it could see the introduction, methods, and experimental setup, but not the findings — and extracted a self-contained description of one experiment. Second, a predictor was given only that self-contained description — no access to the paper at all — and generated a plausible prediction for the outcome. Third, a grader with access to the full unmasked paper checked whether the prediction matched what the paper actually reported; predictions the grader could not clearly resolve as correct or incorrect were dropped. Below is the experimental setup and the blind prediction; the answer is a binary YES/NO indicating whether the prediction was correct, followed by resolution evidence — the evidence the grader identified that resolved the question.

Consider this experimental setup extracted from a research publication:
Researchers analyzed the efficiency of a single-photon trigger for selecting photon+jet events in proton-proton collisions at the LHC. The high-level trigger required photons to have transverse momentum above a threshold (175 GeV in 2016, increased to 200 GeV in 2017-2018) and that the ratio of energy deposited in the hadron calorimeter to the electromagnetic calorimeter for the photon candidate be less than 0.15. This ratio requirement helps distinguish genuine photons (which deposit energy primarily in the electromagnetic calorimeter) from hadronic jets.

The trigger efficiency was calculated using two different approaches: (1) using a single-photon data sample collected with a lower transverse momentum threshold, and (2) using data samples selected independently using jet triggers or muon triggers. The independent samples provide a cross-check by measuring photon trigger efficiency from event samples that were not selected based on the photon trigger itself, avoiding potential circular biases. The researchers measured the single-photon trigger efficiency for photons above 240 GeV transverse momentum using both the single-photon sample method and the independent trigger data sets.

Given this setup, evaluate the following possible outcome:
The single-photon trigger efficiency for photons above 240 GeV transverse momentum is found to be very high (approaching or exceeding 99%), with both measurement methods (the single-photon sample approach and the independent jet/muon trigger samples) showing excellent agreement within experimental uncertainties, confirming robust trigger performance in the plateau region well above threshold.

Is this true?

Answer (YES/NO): NO